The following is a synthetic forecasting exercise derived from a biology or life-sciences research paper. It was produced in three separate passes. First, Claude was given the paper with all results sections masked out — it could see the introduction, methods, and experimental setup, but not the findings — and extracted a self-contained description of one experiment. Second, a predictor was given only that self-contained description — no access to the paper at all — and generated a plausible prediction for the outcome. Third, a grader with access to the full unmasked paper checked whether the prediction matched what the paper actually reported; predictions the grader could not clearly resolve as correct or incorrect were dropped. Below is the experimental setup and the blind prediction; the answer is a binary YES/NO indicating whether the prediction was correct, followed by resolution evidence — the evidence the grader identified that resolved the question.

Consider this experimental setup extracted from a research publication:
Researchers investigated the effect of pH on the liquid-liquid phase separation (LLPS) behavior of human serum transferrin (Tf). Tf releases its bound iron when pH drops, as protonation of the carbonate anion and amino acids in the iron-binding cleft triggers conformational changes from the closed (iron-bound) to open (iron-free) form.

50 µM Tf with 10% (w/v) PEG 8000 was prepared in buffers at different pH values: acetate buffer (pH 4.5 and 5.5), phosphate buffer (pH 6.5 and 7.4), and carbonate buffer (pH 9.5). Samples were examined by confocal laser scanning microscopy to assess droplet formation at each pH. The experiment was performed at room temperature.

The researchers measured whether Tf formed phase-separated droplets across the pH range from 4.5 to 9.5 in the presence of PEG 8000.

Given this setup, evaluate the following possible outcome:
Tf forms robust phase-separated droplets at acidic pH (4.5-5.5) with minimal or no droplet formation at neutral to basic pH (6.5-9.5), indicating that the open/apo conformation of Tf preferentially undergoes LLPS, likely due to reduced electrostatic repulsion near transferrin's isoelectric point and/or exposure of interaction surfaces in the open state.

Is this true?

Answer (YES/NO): NO